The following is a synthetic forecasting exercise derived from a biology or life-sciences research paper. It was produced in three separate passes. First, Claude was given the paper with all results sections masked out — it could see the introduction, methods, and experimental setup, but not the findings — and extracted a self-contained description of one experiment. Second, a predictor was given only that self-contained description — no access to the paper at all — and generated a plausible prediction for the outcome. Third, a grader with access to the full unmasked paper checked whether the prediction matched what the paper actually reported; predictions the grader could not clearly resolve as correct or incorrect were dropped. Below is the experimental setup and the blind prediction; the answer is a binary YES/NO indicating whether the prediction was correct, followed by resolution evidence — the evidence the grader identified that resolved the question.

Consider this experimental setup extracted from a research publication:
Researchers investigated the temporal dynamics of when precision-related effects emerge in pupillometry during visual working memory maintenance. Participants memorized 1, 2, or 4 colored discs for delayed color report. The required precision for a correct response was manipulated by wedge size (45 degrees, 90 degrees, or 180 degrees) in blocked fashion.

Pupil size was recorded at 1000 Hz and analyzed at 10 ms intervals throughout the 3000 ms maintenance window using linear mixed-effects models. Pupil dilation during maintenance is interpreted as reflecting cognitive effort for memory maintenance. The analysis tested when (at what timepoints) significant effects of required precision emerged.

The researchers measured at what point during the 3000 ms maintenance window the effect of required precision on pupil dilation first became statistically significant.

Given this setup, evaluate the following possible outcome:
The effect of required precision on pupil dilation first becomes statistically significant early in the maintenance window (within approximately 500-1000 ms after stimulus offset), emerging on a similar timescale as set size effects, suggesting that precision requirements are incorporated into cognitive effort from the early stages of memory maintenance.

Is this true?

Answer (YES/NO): YES